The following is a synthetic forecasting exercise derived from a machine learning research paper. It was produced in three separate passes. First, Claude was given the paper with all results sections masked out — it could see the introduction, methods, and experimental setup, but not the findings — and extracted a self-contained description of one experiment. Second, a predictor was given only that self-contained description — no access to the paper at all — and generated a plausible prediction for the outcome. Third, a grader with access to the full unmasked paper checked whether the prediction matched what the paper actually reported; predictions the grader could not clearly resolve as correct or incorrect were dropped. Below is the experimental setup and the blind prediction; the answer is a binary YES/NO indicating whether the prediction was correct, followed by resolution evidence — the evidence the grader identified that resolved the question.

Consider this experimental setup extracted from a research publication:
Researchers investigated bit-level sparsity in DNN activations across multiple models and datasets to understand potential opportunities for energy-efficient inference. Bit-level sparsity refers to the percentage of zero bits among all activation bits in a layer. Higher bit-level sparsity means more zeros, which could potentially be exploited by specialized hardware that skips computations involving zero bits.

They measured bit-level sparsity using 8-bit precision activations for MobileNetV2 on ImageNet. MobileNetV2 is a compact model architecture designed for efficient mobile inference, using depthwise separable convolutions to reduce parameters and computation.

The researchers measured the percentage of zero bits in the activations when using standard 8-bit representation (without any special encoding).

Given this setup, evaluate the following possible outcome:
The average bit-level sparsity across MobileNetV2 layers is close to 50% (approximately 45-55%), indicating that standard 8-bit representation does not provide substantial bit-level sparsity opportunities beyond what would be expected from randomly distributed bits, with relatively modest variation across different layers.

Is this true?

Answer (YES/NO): NO